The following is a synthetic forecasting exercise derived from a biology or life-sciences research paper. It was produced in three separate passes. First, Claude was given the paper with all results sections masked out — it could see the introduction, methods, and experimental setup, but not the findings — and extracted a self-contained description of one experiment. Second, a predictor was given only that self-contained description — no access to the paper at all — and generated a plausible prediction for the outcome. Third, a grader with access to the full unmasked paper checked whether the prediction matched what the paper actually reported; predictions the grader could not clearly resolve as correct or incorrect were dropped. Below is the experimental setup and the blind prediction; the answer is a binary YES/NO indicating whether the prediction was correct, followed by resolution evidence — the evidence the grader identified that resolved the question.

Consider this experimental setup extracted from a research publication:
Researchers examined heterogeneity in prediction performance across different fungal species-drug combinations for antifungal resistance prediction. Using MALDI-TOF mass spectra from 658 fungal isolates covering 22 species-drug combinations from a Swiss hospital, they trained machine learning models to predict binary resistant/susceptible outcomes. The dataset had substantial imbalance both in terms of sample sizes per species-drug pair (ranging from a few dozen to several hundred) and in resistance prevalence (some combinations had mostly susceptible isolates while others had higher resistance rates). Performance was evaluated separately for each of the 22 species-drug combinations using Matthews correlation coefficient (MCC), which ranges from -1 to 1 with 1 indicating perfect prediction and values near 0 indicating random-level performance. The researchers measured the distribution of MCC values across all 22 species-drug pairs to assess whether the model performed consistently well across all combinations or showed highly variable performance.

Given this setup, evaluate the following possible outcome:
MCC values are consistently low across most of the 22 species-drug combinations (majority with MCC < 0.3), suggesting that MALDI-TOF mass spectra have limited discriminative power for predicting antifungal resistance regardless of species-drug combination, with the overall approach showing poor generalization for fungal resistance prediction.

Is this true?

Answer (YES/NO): NO